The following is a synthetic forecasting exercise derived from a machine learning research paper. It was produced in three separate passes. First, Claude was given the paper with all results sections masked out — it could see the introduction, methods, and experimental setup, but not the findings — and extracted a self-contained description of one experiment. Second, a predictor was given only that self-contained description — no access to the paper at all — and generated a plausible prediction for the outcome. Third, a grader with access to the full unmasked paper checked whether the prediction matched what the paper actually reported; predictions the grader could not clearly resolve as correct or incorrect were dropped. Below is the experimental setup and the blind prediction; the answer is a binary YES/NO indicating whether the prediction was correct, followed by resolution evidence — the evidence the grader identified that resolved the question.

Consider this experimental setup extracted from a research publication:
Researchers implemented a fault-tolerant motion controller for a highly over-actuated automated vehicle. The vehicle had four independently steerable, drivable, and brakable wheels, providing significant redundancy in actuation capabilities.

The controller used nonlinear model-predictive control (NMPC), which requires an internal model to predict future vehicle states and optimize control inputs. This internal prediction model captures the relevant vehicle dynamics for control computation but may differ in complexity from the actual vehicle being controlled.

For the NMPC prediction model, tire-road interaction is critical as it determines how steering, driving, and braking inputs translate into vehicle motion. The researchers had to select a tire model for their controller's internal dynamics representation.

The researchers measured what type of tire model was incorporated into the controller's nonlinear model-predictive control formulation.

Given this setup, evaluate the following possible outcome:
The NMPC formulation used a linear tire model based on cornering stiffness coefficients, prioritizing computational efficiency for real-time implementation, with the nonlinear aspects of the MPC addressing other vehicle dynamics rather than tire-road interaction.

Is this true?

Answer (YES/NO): NO